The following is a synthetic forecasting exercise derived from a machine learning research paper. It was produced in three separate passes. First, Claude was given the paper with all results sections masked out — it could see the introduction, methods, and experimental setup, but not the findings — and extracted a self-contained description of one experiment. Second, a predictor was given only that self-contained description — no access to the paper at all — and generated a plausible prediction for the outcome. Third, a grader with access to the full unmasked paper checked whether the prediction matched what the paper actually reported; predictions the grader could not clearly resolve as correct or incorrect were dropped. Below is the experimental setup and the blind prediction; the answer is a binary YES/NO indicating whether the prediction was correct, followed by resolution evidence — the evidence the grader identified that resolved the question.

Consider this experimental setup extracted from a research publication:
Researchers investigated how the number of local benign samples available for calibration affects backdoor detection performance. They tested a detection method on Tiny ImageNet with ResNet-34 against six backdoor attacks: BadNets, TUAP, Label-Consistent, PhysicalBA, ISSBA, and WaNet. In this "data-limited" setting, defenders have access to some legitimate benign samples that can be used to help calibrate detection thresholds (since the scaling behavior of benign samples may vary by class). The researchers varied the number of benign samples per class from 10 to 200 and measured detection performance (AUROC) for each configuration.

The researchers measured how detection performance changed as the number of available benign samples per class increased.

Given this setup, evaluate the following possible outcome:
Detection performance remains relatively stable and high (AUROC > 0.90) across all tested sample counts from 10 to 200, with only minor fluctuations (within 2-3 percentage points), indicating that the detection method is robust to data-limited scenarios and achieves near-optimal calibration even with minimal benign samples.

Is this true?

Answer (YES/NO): NO